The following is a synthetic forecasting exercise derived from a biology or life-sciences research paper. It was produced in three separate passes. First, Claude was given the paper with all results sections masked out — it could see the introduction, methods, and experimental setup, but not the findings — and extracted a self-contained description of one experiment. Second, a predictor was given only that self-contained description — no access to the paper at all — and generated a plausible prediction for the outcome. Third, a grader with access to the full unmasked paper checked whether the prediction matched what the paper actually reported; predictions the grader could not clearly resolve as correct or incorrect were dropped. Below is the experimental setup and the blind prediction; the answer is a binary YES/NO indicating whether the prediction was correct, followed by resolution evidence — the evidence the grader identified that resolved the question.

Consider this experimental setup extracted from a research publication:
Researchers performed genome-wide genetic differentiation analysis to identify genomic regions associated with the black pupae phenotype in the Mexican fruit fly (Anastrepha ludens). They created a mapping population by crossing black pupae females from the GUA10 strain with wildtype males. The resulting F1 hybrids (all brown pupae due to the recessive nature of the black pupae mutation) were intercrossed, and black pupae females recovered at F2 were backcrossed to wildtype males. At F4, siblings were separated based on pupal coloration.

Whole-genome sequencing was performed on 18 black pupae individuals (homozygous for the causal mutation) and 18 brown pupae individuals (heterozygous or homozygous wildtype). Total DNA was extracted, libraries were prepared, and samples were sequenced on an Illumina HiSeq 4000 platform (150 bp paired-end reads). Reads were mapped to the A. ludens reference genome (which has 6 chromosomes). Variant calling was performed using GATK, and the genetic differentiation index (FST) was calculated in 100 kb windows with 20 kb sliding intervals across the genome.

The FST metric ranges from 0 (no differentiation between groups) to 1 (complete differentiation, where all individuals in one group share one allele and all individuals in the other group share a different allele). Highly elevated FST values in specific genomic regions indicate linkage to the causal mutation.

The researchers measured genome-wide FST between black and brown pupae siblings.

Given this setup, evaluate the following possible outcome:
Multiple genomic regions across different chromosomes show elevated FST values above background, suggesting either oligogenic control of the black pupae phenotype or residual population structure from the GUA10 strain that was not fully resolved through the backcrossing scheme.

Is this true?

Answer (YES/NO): NO